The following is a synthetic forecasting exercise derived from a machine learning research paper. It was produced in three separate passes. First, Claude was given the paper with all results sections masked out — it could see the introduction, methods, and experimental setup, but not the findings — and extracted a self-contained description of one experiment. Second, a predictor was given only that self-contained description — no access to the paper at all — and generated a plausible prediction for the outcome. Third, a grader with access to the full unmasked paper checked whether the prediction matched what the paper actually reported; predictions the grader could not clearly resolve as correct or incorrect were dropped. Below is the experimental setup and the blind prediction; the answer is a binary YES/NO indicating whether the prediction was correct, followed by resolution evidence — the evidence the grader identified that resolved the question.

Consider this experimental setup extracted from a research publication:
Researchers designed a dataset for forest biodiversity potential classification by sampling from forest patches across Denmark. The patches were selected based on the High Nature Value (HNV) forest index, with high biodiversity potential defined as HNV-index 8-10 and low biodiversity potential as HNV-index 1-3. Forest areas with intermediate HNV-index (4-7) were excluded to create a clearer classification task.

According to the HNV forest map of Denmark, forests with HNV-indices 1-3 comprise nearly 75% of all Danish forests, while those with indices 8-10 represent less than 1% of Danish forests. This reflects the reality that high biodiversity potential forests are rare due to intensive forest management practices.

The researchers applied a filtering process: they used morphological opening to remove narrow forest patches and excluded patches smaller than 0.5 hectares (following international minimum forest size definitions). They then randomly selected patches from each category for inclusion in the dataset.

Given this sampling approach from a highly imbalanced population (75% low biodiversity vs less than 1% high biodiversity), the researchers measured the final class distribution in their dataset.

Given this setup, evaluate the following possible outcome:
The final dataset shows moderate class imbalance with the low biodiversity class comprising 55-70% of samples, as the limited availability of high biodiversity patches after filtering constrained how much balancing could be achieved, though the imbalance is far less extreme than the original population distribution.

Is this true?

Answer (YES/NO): NO